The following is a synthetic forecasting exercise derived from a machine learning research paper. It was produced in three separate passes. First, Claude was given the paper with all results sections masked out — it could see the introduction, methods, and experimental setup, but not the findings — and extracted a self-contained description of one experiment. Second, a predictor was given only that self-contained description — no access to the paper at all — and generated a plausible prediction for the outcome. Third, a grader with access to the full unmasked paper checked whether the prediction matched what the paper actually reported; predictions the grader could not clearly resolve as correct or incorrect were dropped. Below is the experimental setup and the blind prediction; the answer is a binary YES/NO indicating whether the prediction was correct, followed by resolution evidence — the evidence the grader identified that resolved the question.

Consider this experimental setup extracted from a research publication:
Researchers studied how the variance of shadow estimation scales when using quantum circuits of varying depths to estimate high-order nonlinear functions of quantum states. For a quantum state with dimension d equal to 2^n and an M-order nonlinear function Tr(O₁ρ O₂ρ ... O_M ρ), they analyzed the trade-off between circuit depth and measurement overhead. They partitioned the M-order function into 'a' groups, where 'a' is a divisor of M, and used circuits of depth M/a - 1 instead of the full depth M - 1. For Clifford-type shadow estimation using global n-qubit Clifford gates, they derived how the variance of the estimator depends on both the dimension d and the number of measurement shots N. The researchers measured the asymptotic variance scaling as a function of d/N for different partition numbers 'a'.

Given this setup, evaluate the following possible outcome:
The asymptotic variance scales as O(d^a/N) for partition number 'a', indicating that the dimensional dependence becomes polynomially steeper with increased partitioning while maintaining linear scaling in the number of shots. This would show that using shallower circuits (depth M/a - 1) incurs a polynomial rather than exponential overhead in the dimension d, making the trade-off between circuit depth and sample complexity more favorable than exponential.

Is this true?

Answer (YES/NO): NO